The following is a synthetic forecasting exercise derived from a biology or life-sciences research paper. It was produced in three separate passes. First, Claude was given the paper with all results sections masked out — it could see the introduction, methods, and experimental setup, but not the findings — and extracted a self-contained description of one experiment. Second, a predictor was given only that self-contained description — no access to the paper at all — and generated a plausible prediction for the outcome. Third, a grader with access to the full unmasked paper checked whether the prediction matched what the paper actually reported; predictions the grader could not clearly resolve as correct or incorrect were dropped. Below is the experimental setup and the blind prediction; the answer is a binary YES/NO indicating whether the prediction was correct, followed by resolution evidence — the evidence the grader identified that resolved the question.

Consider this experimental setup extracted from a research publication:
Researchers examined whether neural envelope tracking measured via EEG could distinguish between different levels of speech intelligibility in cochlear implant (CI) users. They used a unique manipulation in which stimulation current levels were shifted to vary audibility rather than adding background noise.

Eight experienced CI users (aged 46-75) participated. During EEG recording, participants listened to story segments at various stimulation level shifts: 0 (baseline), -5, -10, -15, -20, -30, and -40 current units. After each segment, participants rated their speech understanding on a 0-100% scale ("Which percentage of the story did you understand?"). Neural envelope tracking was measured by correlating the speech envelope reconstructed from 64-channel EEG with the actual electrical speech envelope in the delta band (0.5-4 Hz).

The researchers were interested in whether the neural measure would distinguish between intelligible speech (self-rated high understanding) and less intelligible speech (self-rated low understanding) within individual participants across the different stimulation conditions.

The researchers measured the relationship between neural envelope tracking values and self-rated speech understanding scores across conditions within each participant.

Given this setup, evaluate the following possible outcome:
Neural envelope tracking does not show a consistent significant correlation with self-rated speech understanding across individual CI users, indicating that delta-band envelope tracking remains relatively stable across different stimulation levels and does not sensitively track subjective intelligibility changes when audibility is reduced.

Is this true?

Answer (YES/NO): NO